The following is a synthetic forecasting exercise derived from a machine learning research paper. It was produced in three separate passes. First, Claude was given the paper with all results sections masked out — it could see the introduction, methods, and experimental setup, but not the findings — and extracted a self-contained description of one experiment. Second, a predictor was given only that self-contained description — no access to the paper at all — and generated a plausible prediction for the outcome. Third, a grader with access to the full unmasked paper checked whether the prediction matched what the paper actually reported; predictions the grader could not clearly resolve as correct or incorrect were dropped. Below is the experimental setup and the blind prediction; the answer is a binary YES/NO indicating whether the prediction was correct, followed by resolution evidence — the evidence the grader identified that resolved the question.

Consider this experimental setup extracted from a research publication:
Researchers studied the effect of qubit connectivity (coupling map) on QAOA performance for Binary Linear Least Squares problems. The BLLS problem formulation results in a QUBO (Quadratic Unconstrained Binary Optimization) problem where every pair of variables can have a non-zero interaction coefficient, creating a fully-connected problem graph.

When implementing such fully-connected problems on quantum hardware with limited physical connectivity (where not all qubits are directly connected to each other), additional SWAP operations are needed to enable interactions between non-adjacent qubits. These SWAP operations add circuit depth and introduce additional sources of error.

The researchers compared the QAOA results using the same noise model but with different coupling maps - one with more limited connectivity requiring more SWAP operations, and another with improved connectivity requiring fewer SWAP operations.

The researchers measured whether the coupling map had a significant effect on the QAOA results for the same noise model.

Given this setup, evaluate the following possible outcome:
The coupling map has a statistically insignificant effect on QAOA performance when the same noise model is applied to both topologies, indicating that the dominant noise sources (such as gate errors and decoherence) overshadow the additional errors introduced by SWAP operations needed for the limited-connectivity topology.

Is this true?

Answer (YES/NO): NO